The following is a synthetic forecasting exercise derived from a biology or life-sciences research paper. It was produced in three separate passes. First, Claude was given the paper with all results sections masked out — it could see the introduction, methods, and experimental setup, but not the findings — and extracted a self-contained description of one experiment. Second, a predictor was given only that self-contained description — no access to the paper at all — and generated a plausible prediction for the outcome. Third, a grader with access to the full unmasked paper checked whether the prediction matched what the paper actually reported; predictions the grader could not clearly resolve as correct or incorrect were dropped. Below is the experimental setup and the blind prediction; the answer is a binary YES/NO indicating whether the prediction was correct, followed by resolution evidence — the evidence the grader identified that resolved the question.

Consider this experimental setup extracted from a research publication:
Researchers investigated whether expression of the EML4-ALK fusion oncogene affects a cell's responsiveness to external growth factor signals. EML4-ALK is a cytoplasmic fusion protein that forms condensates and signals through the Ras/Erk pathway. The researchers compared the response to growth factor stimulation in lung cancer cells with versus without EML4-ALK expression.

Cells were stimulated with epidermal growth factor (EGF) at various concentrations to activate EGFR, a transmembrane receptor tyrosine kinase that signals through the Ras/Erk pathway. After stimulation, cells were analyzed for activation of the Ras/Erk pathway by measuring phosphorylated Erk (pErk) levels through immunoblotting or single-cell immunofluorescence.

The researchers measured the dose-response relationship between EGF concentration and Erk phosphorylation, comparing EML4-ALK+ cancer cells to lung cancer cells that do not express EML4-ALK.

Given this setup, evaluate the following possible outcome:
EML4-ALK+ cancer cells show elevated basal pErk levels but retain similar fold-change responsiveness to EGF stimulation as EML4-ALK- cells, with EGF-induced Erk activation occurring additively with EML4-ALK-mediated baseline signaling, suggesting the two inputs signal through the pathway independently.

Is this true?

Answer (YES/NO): NO